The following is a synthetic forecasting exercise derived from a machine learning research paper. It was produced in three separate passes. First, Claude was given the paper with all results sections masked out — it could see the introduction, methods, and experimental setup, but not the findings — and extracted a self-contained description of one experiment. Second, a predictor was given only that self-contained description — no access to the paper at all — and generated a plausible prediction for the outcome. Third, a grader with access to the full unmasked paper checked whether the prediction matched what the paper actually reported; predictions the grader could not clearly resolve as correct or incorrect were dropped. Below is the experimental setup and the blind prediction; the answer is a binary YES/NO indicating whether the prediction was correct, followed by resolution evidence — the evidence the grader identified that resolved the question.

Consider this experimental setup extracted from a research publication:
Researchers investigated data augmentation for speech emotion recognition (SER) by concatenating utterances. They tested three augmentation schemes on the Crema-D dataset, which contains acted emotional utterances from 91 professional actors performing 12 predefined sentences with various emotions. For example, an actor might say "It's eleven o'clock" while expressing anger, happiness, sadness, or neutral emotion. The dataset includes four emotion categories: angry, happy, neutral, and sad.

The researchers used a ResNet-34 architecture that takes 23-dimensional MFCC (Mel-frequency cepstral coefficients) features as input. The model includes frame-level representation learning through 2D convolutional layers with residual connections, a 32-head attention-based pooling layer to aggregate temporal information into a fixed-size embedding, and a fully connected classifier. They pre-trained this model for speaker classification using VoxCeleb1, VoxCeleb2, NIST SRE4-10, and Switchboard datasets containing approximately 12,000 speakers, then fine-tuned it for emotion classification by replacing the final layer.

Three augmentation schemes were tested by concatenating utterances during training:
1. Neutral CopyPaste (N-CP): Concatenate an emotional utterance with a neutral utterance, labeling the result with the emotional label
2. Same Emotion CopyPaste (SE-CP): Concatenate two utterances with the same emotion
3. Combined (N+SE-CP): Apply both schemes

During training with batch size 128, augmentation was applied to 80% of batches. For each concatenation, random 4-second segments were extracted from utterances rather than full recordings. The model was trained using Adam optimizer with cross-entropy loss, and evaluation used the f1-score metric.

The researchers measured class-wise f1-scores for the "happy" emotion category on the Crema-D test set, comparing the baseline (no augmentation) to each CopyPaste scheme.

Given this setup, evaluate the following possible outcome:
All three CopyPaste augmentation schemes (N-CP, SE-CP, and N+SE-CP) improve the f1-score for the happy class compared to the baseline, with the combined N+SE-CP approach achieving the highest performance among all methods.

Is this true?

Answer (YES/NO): NO